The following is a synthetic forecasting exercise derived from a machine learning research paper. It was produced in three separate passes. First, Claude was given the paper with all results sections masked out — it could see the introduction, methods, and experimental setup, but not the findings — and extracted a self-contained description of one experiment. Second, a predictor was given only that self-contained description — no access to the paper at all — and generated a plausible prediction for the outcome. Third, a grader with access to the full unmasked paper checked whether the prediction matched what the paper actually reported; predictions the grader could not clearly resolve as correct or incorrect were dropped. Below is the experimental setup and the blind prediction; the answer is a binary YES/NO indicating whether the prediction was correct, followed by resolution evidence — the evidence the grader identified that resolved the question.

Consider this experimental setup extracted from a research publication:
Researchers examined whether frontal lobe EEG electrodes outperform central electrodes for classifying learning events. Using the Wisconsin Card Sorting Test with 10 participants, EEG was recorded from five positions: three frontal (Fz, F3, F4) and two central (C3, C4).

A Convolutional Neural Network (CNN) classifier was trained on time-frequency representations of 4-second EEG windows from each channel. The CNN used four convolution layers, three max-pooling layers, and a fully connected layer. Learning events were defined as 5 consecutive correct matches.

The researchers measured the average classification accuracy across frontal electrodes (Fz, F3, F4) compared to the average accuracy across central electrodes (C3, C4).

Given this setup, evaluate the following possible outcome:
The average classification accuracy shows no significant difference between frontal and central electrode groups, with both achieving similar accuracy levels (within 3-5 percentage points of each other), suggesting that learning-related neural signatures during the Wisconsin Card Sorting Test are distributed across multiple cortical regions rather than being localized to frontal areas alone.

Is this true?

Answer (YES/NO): NO